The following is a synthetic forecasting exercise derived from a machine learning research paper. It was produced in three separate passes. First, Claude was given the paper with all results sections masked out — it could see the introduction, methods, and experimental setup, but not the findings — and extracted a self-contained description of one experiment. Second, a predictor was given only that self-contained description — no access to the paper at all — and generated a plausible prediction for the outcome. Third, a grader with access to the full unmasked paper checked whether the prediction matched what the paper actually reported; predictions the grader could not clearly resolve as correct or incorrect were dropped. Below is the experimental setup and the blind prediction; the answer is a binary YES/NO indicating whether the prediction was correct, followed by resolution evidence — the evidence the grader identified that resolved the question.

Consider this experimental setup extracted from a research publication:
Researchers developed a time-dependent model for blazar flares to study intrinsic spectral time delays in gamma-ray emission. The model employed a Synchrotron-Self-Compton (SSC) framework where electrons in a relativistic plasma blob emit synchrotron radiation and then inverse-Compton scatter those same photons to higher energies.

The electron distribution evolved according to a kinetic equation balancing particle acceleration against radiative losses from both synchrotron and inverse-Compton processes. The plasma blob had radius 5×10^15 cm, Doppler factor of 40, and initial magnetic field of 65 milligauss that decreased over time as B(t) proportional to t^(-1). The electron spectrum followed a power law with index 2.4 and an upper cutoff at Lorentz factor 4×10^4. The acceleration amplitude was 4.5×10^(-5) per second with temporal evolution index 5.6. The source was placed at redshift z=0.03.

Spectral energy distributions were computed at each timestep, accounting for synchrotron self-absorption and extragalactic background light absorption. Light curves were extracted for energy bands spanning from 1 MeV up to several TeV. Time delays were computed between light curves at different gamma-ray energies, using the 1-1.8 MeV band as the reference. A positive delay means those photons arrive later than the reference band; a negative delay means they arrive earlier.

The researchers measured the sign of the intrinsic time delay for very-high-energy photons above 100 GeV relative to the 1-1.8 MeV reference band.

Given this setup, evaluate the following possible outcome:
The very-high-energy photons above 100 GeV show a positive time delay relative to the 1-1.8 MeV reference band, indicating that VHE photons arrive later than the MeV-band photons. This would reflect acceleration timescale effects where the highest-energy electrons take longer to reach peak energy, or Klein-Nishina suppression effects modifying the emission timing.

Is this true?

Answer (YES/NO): YES